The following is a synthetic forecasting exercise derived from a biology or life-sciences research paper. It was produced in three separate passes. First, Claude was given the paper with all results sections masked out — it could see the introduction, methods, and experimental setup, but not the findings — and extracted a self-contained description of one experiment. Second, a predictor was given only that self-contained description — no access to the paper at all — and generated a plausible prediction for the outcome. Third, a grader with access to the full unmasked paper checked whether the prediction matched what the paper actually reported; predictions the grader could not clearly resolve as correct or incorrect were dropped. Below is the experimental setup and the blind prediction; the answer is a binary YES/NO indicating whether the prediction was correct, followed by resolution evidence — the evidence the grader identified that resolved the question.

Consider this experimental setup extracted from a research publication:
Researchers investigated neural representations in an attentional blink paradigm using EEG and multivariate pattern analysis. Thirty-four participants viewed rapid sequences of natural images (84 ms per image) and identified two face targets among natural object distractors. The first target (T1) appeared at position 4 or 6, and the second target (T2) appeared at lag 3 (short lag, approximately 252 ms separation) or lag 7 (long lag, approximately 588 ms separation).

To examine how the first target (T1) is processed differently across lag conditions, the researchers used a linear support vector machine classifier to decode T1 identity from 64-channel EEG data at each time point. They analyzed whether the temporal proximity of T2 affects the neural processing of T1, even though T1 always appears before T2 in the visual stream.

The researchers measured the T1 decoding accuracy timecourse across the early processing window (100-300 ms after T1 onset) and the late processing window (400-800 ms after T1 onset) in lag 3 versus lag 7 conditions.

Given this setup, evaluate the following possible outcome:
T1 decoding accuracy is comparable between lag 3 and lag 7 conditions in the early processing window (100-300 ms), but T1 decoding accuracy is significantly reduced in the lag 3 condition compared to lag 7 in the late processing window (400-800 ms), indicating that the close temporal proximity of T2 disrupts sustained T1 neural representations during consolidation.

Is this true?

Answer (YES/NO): YES